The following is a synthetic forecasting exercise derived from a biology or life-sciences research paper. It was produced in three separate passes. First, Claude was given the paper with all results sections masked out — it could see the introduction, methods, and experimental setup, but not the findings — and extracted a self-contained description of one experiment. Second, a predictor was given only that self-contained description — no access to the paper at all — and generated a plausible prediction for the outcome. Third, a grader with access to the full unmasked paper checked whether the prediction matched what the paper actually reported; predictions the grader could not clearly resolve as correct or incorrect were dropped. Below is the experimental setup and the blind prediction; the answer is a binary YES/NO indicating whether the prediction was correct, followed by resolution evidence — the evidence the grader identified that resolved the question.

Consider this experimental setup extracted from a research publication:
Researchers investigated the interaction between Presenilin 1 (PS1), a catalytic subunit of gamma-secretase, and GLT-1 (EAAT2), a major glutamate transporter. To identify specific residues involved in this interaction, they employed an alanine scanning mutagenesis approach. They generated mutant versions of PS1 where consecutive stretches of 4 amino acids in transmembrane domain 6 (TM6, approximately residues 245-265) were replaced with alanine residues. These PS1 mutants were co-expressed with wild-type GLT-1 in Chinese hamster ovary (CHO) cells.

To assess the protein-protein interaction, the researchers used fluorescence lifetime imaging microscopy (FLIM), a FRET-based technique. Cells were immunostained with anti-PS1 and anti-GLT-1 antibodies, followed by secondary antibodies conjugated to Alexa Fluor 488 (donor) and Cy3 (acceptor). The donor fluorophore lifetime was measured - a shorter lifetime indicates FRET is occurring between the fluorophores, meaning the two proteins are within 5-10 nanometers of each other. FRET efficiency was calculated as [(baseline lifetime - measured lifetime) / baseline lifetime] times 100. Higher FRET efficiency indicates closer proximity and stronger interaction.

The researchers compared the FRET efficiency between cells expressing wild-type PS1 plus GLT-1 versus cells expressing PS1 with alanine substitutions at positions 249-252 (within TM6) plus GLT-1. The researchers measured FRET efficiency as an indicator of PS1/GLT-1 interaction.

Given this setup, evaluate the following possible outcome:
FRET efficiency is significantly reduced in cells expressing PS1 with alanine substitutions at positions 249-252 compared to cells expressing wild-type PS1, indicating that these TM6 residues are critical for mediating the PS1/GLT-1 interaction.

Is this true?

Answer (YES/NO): YES